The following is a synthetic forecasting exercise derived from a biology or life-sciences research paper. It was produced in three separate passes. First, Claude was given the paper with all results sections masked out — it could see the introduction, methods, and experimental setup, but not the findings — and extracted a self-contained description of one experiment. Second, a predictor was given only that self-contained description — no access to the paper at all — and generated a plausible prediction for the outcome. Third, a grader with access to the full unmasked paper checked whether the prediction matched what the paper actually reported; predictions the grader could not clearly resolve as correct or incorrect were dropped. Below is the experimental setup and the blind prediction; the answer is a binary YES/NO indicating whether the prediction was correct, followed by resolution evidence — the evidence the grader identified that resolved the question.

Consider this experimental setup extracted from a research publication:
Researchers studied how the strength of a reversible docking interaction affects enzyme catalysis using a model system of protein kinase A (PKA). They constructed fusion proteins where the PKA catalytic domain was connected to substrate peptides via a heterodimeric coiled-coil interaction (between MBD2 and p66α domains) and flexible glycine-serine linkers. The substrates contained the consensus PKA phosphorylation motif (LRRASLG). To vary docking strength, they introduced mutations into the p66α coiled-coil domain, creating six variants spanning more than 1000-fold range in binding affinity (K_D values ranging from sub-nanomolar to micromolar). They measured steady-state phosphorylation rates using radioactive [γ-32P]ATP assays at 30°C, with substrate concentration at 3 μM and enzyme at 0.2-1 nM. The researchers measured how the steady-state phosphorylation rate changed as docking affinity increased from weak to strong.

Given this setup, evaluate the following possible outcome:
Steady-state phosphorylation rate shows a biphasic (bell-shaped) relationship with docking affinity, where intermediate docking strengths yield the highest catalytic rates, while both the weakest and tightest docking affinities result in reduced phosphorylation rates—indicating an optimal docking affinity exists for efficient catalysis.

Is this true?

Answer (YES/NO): YES